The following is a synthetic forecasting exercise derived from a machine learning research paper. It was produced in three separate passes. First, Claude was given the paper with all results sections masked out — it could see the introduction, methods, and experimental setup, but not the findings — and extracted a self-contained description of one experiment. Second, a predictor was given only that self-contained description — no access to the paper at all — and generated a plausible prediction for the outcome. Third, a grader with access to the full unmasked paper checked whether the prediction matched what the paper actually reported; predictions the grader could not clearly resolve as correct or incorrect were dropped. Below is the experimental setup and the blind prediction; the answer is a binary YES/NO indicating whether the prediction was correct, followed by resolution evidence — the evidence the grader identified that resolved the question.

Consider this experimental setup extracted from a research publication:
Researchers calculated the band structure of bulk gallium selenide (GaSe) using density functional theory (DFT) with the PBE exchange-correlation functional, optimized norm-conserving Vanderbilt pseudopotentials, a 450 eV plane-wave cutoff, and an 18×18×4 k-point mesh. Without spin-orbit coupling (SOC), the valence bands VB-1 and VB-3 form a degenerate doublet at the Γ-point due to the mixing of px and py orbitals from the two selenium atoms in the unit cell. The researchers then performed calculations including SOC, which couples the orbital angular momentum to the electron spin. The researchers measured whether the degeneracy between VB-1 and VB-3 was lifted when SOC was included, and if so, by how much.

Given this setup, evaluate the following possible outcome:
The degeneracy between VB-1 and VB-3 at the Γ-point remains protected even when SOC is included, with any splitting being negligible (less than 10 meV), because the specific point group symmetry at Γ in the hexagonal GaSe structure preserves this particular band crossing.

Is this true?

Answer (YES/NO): NO